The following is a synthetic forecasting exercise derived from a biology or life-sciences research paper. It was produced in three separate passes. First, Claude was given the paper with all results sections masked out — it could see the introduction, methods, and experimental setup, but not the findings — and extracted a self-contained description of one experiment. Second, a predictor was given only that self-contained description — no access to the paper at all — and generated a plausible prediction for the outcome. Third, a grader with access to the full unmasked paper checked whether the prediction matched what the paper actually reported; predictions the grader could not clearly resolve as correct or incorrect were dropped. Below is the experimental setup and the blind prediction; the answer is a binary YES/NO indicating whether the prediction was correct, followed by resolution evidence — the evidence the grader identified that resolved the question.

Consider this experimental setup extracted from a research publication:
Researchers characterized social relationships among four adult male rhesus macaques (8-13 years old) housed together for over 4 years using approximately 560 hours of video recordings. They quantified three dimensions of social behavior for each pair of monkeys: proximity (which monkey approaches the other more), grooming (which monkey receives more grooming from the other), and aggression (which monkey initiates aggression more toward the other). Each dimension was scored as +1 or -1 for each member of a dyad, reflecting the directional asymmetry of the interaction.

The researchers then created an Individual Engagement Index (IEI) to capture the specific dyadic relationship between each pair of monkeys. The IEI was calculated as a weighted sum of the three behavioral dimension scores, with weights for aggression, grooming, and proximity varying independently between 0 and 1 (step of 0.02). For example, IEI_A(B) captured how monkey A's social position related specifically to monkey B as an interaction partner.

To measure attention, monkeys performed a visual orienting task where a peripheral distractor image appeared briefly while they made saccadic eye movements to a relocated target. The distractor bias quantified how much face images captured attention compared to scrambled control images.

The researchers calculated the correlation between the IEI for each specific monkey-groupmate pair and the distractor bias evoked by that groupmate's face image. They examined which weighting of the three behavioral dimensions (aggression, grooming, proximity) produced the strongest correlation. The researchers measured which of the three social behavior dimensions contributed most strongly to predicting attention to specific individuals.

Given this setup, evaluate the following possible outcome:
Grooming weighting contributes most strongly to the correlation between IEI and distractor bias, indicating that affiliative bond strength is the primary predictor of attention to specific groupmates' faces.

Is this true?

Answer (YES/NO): NO